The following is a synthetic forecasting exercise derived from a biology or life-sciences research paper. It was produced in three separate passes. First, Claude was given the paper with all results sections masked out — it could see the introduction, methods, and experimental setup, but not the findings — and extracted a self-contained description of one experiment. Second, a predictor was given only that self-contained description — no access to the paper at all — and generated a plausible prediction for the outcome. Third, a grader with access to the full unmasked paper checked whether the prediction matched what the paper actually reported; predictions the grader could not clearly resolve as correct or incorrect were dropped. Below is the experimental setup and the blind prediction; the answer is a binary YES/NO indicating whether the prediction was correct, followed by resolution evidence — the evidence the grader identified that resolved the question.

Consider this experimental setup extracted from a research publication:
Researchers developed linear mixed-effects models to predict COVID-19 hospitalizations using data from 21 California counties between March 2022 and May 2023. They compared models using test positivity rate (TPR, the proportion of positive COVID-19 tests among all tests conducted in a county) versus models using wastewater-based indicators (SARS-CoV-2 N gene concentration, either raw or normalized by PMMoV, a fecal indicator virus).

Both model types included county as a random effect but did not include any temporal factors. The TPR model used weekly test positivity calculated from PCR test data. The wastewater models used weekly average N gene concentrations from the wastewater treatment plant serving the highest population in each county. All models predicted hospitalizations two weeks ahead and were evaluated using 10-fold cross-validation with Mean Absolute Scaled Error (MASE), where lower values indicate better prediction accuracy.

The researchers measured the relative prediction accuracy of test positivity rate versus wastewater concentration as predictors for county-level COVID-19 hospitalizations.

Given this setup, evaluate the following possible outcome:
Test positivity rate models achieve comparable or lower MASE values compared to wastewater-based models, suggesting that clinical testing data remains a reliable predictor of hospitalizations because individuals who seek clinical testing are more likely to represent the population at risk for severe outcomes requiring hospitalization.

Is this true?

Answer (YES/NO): YES